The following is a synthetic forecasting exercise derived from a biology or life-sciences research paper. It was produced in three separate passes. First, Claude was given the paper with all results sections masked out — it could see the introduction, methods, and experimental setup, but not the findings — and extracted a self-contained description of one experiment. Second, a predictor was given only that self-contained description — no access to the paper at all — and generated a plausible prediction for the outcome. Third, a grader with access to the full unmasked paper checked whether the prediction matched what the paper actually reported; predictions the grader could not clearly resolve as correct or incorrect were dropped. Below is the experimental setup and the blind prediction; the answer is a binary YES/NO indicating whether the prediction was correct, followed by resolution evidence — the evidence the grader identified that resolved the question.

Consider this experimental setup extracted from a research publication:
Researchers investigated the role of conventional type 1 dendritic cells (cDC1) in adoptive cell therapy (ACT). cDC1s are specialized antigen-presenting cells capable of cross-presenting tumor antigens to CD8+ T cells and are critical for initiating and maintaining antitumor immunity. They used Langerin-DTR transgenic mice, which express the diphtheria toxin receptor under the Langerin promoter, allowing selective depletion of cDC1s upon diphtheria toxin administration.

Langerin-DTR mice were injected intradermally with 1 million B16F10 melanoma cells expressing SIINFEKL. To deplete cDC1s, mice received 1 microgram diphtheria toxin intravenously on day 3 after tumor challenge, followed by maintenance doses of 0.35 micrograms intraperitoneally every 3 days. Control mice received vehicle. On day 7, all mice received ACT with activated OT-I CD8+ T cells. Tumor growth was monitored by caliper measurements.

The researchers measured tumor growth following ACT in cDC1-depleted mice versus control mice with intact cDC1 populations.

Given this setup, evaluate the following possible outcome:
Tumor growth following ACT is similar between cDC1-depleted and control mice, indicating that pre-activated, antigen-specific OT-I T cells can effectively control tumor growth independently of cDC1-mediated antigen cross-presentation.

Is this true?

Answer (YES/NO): NO